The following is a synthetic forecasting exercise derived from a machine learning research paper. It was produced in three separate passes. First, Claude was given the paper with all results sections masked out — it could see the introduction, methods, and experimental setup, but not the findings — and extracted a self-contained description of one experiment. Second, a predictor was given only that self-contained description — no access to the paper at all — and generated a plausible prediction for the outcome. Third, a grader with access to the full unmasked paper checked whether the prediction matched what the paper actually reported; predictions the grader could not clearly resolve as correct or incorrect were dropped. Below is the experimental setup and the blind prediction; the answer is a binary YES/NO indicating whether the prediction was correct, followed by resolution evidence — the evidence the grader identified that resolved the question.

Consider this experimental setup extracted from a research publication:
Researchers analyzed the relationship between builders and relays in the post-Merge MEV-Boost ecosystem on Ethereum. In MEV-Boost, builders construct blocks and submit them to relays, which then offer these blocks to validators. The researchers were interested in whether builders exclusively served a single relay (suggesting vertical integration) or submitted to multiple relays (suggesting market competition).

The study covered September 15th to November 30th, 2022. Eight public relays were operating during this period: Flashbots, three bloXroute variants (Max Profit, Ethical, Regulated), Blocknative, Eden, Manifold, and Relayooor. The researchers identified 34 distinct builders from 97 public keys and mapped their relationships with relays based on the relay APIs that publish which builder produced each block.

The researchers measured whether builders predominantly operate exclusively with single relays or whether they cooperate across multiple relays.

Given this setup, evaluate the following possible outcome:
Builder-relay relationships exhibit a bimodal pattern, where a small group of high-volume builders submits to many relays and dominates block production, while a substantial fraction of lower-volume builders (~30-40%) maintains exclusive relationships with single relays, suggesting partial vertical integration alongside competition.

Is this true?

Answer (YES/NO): NO